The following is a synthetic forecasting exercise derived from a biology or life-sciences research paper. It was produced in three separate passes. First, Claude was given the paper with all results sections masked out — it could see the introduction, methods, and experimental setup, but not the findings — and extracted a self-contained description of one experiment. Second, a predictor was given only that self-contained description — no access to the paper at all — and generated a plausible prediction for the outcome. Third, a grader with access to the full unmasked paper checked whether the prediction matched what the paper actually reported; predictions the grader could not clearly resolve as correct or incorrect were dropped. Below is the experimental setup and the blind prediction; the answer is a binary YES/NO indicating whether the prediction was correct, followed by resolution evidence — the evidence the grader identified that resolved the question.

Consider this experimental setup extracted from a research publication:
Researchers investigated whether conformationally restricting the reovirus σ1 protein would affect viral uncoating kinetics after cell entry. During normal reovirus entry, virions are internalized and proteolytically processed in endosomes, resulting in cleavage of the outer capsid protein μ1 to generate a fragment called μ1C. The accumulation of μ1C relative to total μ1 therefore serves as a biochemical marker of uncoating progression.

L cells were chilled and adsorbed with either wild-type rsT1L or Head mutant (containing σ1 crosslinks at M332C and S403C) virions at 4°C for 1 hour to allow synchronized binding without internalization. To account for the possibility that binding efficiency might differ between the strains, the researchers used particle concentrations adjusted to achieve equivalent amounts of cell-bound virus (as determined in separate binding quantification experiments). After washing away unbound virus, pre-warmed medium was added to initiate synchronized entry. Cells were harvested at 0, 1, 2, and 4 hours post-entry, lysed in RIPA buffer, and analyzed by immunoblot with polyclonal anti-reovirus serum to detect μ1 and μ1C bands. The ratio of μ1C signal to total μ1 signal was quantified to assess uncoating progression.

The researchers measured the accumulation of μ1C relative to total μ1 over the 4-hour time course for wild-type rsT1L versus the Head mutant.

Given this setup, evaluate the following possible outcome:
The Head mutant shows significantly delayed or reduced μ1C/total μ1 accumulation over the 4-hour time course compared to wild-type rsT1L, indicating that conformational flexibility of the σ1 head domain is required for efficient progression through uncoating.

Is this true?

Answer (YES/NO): NO